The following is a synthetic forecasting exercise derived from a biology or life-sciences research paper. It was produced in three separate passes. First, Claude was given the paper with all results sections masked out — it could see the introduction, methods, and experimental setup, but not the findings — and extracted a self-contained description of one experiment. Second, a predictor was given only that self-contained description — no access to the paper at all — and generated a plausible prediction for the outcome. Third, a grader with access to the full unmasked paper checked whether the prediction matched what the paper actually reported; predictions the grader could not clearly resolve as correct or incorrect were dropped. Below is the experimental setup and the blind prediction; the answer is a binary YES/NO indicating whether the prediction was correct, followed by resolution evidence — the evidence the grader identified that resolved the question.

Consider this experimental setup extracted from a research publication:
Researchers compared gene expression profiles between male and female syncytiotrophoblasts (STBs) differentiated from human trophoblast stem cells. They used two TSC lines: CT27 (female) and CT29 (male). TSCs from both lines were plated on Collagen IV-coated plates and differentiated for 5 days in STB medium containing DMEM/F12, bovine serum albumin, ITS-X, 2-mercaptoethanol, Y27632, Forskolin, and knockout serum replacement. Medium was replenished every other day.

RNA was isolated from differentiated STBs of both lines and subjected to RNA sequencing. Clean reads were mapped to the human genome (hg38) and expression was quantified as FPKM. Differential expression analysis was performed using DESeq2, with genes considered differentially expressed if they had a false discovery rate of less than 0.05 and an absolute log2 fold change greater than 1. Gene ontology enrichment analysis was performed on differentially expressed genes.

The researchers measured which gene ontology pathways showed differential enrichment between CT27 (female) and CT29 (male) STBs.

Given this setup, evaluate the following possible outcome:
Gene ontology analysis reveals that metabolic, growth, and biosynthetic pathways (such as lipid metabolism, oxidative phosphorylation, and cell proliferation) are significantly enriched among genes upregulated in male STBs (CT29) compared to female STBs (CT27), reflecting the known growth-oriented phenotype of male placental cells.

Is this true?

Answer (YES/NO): NO